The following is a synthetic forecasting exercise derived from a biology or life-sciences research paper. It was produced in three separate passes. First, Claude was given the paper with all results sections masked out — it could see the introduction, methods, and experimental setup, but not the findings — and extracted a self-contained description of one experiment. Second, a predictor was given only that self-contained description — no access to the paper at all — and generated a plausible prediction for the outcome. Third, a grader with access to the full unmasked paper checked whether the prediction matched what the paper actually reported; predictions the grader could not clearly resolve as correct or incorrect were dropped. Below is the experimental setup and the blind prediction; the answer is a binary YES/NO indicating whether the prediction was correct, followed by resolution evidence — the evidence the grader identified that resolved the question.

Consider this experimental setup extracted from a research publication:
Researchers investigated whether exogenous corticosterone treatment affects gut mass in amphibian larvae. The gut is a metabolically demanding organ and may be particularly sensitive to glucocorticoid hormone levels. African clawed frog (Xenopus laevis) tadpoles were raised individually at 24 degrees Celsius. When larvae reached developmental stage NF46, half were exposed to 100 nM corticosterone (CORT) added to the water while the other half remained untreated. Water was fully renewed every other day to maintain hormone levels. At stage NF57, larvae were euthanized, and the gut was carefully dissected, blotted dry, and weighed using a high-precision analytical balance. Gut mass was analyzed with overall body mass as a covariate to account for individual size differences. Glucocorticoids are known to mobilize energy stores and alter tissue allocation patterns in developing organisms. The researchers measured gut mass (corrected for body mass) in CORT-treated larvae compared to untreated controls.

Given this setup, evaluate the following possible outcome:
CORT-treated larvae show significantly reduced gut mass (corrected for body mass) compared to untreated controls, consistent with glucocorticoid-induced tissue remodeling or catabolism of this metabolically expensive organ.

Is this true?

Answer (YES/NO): YES